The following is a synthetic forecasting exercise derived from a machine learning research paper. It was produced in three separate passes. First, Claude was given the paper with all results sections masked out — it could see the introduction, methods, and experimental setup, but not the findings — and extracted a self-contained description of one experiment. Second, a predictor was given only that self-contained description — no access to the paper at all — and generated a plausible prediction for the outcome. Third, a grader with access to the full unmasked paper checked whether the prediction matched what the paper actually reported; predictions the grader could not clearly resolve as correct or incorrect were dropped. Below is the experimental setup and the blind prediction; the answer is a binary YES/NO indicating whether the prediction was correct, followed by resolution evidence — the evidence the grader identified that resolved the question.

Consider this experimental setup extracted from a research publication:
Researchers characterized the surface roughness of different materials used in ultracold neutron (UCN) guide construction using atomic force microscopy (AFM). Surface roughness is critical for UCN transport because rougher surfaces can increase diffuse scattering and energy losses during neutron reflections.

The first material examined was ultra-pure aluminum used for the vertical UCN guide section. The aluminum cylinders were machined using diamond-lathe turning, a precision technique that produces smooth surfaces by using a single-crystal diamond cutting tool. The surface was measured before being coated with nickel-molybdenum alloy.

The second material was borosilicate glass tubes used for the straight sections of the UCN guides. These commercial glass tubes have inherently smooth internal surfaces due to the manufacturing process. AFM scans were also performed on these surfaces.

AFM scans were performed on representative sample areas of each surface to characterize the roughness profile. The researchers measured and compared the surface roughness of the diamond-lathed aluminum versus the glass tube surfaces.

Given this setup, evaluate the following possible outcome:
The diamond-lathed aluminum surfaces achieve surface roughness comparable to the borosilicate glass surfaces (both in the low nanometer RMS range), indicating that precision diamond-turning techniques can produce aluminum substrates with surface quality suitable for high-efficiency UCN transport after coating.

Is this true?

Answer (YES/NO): NO